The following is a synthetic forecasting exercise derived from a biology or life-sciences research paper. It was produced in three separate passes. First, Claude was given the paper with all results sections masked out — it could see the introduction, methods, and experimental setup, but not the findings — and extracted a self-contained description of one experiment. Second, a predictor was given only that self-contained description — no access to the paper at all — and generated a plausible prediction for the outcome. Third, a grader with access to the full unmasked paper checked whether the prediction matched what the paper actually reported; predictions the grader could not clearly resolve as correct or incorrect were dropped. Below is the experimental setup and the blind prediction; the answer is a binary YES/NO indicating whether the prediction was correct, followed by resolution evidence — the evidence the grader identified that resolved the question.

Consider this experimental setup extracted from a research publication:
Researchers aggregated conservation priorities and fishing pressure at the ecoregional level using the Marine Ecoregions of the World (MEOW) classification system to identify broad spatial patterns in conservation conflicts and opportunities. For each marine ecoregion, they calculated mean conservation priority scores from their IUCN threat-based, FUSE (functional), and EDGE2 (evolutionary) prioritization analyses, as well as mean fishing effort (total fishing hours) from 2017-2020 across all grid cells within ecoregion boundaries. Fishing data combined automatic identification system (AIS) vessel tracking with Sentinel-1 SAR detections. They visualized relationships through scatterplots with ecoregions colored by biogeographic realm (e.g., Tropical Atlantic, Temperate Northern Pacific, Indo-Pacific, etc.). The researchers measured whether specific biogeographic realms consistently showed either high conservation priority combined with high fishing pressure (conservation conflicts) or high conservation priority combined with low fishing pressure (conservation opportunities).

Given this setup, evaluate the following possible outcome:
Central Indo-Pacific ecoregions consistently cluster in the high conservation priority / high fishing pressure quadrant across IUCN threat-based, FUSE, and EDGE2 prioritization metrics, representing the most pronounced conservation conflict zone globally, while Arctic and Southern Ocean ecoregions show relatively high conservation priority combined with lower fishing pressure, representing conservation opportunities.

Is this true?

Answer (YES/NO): NO